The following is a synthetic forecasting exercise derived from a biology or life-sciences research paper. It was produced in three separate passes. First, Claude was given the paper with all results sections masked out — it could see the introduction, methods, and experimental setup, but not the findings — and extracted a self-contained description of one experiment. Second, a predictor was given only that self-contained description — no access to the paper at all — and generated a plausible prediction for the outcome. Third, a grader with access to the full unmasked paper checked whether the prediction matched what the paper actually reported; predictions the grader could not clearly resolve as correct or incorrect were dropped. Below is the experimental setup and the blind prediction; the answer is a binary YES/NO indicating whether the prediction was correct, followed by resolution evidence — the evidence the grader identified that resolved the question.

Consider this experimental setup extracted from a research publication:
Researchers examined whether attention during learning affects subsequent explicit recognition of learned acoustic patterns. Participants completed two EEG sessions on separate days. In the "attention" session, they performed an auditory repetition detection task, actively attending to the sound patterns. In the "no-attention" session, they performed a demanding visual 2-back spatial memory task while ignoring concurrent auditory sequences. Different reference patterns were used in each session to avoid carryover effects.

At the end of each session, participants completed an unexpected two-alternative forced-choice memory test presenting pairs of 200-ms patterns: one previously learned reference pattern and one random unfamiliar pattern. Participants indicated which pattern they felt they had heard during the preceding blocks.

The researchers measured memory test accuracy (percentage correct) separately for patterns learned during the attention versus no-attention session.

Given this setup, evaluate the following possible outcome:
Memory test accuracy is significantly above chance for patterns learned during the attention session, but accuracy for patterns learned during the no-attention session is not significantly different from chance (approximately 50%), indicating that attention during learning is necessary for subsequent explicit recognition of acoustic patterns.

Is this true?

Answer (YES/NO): NO